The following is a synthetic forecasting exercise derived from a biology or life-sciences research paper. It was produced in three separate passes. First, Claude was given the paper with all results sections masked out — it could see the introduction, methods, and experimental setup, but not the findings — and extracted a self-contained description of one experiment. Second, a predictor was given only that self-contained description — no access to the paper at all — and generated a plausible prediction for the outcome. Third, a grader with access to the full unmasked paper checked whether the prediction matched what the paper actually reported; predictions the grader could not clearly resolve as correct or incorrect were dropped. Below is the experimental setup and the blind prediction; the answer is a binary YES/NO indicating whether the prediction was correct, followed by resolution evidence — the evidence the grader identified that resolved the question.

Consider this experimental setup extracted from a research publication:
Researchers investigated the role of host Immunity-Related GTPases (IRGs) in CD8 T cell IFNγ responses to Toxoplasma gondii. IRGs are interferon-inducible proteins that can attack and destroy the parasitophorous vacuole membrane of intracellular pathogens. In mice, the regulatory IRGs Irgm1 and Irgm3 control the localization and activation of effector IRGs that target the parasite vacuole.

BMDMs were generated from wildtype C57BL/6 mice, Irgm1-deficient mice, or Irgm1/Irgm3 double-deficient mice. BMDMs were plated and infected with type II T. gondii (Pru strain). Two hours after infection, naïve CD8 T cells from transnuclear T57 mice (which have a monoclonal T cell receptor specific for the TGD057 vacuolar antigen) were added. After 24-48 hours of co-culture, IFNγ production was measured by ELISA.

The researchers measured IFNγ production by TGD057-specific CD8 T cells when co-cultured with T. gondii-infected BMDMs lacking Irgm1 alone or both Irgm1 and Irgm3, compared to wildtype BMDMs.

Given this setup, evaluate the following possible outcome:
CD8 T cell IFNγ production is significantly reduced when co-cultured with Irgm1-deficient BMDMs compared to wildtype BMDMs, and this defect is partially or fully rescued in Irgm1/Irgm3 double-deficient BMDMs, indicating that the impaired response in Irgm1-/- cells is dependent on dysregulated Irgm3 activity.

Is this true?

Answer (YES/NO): NO